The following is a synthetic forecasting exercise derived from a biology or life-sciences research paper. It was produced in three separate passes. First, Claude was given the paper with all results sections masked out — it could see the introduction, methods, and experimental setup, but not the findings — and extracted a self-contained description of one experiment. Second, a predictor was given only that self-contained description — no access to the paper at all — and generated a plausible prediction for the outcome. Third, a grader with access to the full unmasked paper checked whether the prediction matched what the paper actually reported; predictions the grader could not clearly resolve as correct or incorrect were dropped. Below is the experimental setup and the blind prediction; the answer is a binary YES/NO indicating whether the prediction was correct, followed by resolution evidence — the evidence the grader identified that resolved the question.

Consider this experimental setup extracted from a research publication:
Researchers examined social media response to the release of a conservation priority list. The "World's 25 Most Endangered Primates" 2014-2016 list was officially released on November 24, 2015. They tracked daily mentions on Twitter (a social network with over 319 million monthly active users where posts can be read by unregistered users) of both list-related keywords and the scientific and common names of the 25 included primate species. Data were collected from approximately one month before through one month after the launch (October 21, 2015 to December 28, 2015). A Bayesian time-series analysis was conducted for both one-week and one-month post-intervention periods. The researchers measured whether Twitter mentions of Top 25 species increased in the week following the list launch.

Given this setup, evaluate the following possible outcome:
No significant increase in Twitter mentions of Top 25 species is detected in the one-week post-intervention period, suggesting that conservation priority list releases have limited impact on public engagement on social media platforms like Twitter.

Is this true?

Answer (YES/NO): NO